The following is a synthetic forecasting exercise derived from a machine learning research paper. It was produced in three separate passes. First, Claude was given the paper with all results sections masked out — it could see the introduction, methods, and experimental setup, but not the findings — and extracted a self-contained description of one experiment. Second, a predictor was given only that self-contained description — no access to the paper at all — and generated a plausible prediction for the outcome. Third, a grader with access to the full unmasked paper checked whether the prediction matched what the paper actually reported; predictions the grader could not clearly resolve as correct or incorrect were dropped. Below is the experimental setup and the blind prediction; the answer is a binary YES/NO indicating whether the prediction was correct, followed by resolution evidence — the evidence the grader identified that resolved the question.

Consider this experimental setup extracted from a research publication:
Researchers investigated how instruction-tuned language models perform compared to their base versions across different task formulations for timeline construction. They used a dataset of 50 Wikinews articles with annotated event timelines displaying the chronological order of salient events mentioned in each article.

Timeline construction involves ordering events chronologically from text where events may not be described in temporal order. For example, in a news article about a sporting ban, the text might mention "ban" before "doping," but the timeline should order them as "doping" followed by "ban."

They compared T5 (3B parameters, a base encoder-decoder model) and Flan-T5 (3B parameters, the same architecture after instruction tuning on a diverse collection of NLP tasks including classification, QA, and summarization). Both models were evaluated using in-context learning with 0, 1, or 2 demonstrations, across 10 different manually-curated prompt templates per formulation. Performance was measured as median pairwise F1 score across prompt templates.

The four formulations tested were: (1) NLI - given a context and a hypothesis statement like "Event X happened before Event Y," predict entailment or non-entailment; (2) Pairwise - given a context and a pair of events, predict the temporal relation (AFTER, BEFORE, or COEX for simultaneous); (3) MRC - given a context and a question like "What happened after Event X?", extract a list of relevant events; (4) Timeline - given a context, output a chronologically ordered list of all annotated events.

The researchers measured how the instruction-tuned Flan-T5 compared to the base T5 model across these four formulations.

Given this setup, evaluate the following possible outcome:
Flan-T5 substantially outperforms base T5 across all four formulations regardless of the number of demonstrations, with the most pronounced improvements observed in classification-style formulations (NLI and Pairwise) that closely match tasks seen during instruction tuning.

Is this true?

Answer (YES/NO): NO